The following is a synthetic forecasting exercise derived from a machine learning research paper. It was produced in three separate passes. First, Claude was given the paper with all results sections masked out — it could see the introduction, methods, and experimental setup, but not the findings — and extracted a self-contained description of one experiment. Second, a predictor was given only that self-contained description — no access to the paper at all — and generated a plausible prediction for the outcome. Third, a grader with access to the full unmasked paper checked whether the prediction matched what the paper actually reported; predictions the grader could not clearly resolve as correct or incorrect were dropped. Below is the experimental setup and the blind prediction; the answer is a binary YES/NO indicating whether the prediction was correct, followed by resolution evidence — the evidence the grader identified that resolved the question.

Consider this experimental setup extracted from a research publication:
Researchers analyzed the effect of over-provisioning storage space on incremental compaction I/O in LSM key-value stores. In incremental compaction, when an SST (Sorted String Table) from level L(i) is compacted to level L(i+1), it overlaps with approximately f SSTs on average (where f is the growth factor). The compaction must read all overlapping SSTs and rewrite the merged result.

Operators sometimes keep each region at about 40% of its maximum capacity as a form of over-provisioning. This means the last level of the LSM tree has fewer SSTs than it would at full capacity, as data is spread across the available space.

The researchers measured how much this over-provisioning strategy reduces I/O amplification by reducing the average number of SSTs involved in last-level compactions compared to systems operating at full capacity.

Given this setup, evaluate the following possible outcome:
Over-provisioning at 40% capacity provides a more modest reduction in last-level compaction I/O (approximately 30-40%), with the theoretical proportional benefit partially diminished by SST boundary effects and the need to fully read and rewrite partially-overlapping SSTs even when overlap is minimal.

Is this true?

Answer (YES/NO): NO